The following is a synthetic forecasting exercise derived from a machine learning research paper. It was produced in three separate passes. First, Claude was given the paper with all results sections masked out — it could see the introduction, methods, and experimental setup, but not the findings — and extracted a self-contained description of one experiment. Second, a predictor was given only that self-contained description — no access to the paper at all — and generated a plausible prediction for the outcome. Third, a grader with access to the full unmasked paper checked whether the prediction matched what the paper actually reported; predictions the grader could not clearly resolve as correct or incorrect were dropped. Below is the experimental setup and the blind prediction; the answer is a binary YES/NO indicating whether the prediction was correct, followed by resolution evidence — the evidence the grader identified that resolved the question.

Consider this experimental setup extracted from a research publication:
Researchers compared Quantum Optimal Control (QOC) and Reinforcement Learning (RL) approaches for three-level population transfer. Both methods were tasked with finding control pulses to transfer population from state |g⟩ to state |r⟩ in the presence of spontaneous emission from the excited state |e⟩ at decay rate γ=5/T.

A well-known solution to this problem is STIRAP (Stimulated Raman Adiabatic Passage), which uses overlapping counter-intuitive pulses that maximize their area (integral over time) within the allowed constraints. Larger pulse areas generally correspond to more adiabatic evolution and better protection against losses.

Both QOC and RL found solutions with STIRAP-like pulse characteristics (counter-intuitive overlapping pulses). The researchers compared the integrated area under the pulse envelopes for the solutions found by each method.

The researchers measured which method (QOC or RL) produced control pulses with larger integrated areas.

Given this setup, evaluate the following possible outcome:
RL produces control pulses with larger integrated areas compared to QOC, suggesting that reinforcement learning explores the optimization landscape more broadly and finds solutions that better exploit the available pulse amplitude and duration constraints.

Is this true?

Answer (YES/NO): NO